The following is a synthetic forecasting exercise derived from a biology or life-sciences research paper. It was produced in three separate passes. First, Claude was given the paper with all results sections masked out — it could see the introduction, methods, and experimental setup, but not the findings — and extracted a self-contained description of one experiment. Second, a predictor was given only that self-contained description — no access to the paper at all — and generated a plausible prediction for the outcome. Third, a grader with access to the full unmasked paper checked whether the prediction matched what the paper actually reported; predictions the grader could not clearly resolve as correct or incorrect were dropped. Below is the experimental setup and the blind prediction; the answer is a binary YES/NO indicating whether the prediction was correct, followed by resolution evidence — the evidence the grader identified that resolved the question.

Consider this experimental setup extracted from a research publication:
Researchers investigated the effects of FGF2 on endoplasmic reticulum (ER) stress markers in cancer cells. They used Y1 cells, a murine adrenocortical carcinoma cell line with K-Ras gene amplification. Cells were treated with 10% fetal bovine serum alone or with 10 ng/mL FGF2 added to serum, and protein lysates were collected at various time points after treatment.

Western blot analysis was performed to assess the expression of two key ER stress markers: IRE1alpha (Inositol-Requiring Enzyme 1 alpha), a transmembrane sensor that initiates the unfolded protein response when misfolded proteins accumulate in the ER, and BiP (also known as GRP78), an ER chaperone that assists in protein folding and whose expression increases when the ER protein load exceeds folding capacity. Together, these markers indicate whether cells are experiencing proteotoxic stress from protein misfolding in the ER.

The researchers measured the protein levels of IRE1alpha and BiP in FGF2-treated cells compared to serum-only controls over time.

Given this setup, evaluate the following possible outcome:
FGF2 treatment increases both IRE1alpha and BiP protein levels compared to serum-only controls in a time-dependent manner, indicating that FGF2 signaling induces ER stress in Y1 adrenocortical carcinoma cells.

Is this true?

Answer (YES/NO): YES